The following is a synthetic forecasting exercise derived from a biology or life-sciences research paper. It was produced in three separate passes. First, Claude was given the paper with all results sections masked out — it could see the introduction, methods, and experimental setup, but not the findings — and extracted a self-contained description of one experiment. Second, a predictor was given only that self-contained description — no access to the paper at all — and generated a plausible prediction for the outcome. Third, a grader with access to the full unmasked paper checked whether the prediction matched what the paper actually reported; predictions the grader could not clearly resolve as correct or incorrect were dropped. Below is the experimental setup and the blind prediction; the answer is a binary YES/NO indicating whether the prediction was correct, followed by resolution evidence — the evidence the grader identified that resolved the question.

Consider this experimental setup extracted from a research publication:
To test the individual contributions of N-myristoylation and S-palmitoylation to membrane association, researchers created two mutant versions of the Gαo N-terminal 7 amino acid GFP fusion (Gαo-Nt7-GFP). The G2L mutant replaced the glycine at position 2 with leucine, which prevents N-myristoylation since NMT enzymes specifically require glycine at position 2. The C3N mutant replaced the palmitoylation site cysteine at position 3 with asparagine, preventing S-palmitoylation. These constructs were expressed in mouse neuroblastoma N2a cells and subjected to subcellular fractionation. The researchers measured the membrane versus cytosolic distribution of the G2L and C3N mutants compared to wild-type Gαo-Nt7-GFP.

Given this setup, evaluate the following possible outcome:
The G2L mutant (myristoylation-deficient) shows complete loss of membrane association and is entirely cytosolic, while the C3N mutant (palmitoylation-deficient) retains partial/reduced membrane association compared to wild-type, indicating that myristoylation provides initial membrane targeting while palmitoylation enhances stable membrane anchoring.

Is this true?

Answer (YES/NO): YES